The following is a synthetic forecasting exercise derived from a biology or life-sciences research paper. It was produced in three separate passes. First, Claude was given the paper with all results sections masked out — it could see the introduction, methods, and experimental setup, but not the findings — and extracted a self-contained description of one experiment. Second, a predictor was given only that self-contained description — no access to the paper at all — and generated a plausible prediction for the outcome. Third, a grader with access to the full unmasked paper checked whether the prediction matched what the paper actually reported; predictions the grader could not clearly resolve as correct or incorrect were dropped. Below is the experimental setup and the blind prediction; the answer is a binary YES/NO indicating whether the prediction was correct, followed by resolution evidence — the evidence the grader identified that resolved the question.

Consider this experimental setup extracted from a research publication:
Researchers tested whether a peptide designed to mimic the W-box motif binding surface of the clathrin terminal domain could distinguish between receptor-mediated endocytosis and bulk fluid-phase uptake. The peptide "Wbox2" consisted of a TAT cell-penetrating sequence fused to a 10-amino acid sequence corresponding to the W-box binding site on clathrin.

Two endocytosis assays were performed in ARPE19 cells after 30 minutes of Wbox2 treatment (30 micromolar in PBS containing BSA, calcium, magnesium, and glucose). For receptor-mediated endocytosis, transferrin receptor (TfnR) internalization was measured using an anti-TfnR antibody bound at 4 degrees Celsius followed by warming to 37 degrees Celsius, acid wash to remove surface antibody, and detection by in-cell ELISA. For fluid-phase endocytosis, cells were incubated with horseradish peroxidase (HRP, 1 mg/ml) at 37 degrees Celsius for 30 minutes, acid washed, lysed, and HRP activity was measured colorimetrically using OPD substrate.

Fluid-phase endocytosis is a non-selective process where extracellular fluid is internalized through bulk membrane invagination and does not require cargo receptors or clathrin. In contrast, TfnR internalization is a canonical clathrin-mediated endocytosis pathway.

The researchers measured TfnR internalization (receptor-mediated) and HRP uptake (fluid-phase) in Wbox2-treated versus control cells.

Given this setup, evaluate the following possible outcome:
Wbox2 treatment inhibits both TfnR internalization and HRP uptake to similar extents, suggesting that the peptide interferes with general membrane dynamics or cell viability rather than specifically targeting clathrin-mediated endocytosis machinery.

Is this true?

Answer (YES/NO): NO